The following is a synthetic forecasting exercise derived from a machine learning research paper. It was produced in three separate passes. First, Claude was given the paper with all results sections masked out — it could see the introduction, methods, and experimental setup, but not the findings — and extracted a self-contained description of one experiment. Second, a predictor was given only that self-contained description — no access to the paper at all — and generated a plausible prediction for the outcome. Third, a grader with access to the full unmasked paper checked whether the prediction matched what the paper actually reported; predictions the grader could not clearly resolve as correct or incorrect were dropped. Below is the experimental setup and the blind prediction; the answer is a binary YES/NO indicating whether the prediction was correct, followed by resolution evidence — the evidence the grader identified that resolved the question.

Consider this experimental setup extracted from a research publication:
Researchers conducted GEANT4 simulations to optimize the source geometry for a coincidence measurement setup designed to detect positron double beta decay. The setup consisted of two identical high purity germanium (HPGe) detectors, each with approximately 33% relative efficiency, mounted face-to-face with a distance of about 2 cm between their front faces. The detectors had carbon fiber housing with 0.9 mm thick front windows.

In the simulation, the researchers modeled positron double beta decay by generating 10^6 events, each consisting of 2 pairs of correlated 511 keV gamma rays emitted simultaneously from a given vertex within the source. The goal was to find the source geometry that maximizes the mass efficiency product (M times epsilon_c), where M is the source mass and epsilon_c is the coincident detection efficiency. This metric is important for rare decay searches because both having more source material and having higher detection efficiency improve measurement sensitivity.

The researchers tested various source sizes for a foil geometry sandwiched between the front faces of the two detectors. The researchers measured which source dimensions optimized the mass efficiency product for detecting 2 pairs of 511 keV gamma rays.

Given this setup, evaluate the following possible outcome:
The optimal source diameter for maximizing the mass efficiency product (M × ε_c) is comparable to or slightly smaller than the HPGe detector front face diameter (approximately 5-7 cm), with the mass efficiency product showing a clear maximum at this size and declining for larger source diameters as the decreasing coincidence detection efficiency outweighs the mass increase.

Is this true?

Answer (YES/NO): YES